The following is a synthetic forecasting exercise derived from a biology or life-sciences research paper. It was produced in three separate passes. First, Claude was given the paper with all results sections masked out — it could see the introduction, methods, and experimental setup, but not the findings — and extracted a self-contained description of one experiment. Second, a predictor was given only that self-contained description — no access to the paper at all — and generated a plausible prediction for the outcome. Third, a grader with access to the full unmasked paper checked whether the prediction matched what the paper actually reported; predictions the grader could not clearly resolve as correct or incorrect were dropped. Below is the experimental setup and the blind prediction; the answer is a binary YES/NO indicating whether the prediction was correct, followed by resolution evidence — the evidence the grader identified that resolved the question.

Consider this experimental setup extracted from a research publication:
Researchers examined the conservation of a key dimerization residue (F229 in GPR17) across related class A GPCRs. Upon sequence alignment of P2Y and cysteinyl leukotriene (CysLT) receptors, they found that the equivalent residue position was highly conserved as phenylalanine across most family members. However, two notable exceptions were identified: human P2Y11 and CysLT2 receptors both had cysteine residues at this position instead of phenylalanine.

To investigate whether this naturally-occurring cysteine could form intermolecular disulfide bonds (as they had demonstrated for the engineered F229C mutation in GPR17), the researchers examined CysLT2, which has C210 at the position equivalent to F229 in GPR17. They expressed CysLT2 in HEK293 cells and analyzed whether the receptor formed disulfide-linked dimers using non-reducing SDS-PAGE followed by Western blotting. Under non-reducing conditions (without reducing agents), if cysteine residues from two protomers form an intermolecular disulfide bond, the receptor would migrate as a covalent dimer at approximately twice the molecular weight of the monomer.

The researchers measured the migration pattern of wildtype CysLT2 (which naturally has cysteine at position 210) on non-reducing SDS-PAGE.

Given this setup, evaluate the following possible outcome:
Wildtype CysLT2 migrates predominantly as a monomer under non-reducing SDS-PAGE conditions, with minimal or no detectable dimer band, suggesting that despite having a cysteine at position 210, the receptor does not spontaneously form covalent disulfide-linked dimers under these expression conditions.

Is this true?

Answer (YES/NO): NO